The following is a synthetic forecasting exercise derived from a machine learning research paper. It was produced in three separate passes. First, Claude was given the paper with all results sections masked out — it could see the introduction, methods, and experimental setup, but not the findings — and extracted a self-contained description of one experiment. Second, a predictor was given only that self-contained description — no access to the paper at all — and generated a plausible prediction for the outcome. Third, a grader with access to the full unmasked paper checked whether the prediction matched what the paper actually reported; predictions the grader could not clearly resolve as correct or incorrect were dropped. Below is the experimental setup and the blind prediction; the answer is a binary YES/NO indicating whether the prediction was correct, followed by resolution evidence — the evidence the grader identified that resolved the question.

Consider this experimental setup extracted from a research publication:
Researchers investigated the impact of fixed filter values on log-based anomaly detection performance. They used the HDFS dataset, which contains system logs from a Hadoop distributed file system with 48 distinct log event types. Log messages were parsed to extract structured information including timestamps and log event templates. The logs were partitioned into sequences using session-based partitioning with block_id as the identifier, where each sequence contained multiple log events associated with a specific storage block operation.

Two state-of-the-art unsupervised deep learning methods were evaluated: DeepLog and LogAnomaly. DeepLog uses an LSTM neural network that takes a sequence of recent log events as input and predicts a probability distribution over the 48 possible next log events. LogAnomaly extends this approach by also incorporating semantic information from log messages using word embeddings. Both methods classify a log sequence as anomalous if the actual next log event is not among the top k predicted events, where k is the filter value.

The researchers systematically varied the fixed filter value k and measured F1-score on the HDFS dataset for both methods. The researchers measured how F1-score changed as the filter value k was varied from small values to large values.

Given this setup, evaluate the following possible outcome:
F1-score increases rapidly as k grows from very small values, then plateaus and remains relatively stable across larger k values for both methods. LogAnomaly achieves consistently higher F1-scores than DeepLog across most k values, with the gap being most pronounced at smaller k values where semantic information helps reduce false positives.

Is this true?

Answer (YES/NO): NO